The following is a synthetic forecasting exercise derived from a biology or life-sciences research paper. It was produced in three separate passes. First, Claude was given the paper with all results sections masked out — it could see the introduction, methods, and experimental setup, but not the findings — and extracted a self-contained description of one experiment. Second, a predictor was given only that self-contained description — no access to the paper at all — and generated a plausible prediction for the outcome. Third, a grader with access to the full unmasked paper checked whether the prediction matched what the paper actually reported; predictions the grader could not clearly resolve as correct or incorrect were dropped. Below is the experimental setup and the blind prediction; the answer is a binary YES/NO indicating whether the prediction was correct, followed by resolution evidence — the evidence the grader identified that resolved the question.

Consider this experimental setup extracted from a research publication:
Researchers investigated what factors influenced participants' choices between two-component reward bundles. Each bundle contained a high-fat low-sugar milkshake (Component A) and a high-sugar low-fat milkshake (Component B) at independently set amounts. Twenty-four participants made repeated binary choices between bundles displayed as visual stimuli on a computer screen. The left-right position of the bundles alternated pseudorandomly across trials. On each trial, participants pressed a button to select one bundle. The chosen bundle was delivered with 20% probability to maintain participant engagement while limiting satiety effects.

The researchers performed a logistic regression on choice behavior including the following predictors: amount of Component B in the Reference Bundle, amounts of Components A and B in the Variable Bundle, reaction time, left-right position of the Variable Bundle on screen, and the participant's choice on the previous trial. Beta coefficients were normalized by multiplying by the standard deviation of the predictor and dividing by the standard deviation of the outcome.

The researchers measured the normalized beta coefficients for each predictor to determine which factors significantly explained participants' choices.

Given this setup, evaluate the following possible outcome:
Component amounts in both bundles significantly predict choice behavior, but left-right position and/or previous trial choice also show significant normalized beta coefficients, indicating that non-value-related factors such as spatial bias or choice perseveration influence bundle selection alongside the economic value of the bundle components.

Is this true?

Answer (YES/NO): NO